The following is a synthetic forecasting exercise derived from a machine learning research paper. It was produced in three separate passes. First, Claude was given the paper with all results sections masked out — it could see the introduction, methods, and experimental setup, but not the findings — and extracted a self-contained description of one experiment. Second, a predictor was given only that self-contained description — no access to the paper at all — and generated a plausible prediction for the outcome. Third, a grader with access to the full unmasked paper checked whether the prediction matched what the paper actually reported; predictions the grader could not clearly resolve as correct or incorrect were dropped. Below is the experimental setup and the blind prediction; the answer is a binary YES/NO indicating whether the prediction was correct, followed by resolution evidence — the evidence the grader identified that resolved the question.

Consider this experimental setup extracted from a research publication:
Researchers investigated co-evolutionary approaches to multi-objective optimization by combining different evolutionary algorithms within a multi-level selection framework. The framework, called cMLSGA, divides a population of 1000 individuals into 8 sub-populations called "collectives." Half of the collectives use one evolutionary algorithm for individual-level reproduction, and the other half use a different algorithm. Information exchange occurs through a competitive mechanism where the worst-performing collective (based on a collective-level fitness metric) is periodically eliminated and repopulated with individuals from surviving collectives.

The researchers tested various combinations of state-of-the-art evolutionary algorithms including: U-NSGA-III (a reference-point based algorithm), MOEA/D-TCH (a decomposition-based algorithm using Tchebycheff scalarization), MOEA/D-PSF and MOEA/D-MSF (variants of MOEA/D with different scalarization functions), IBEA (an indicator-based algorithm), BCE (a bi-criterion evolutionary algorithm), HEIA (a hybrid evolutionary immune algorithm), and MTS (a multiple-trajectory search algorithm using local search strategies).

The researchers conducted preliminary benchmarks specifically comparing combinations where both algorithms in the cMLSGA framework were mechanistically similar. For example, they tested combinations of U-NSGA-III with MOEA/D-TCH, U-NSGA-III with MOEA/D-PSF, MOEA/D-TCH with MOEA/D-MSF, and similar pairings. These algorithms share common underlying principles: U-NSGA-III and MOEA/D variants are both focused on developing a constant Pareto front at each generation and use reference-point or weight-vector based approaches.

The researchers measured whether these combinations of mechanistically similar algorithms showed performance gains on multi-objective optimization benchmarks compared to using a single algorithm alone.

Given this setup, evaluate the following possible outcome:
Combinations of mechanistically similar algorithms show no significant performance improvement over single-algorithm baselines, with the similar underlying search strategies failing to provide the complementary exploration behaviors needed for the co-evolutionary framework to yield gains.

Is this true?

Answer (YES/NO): YES